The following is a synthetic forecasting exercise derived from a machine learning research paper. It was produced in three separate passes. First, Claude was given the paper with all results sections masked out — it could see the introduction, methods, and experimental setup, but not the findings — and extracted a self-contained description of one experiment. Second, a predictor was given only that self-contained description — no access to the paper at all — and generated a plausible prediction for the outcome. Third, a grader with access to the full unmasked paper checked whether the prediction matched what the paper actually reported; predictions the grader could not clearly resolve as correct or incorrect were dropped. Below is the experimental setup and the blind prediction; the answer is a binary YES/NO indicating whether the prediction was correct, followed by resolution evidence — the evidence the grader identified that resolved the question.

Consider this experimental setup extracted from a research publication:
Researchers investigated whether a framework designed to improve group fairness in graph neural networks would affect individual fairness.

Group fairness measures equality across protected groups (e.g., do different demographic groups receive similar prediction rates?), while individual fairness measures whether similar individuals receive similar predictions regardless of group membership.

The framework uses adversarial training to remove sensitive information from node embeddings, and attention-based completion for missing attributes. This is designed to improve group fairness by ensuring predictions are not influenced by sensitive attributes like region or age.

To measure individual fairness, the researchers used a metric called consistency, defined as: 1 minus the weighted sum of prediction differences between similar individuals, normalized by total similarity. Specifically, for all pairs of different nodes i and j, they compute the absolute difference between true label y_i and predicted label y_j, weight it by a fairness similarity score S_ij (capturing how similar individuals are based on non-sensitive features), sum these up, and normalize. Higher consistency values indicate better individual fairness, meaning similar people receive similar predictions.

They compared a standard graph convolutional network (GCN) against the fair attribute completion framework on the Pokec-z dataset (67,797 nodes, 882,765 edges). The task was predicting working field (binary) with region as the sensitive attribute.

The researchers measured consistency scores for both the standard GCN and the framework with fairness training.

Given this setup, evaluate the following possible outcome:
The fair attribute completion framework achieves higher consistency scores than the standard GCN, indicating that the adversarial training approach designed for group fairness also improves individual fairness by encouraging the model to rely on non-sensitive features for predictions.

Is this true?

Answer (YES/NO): NO